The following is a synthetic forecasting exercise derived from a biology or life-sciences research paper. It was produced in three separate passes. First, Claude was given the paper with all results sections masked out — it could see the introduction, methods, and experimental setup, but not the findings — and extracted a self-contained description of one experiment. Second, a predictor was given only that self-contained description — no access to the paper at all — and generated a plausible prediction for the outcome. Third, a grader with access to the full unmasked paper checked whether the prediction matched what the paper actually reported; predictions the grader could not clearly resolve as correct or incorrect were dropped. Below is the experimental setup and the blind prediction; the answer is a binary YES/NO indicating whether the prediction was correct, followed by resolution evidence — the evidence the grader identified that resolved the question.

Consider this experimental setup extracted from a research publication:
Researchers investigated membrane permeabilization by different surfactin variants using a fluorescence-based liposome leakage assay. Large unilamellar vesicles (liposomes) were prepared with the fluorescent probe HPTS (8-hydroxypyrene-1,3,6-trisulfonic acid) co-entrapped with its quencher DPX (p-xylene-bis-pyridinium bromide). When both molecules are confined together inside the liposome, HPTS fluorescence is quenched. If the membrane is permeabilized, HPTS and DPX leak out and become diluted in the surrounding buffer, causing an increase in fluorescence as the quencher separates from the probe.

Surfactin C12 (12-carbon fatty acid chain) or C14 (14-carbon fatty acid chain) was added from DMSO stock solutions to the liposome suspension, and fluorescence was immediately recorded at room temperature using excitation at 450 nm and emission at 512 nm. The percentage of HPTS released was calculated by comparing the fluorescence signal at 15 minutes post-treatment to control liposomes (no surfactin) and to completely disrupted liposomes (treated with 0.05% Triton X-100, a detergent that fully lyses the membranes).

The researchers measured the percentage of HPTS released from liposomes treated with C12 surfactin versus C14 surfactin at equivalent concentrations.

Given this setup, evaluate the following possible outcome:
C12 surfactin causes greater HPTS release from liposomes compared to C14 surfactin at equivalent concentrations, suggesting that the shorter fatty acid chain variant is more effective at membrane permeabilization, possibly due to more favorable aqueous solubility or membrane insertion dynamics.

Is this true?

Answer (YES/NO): NO